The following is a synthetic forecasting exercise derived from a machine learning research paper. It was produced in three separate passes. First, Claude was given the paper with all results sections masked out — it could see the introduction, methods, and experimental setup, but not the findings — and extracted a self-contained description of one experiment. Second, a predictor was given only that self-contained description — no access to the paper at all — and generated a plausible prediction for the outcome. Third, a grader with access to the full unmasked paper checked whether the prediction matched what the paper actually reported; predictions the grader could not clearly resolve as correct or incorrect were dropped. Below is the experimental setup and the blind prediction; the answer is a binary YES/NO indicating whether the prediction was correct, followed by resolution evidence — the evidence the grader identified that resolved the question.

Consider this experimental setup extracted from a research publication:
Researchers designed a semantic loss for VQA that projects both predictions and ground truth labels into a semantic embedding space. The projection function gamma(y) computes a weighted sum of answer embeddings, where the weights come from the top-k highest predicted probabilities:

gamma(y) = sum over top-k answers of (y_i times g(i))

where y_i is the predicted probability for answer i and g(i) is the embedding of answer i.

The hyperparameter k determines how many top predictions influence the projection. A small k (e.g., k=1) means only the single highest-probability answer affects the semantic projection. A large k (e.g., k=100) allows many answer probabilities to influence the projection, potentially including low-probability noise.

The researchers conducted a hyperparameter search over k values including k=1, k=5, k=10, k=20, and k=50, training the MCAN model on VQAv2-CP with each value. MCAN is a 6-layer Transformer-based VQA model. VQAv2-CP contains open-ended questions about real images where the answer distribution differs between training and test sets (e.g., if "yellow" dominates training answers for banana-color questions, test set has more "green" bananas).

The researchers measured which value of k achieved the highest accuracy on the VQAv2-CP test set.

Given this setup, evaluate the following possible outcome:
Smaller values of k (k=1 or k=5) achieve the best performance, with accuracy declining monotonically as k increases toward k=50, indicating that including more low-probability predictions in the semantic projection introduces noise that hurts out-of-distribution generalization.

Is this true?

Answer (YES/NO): NO